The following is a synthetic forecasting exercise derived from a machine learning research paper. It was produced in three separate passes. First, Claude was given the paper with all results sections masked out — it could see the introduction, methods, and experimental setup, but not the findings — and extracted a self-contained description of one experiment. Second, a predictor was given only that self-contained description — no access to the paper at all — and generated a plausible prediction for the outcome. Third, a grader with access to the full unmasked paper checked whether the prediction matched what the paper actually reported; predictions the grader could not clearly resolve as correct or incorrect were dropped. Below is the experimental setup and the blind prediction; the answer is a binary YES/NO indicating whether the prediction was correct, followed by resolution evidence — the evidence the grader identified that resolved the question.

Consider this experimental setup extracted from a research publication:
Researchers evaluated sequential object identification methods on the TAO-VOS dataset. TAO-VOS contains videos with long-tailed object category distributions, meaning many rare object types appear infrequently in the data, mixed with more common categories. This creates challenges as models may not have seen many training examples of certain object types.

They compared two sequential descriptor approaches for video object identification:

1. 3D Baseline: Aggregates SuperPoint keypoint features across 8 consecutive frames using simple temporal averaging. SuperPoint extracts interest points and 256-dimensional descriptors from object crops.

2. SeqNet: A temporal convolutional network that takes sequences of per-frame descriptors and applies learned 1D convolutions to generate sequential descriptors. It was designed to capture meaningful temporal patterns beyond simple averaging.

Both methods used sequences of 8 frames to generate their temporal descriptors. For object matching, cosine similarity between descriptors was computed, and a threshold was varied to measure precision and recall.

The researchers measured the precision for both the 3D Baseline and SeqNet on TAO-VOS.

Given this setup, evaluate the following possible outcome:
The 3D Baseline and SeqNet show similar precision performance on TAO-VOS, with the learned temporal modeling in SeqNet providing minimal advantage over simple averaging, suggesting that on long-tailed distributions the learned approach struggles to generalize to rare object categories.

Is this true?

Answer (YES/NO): NO